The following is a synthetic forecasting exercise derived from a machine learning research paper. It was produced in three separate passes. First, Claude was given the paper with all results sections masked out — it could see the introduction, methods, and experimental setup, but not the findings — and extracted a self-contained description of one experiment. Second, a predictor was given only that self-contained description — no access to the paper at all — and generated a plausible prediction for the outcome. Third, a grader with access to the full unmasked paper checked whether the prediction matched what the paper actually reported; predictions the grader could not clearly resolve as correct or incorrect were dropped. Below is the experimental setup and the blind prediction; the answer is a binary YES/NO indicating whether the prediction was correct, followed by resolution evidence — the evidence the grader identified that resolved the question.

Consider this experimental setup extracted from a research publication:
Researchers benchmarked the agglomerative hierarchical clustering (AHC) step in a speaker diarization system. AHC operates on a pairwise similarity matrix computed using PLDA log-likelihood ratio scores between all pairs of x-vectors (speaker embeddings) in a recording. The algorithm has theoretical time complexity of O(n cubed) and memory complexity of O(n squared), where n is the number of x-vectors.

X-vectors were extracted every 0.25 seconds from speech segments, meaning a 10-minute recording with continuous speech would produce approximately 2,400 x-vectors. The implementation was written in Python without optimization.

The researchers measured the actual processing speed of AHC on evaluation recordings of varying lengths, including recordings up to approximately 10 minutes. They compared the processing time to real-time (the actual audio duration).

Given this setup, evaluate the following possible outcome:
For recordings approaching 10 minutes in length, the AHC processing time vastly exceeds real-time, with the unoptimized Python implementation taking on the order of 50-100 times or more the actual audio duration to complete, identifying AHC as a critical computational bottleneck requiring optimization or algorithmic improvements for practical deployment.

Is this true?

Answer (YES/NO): NO